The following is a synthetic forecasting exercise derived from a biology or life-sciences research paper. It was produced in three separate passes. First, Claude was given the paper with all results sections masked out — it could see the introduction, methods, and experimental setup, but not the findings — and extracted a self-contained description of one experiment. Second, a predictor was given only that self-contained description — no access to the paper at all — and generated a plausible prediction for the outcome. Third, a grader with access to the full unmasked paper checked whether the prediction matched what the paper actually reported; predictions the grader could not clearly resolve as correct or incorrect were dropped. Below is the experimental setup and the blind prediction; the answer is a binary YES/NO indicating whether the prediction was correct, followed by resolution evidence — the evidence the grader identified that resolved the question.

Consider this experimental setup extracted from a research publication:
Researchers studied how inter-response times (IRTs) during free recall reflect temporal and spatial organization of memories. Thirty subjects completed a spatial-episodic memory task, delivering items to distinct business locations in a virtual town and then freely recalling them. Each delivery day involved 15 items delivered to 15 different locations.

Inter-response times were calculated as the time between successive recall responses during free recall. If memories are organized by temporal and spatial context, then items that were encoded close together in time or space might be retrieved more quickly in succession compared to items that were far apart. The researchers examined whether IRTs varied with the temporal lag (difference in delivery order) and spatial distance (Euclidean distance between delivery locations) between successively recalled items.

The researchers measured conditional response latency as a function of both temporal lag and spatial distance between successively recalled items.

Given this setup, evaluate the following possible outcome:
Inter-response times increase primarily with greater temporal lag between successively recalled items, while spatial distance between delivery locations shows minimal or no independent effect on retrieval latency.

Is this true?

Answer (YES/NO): NO